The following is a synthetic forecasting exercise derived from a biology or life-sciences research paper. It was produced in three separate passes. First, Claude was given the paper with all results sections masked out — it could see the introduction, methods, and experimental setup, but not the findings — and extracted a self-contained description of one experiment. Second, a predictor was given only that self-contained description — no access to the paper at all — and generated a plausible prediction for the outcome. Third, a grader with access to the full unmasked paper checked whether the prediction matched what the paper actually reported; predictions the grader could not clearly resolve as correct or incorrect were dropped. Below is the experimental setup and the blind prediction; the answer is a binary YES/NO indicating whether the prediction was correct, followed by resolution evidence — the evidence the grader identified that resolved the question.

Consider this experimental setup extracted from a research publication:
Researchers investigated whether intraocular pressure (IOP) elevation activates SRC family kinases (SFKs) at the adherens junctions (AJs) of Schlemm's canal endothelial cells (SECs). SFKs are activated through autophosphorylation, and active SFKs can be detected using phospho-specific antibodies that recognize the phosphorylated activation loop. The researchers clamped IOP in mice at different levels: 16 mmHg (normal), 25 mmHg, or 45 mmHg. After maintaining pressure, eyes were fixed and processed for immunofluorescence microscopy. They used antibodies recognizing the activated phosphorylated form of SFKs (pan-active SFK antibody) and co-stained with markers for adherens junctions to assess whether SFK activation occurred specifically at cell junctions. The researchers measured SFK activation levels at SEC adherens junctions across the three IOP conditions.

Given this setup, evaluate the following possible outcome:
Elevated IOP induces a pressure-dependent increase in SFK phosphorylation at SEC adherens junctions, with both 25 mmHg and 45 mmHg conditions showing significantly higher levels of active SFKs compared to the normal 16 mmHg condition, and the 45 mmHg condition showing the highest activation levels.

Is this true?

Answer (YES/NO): YES